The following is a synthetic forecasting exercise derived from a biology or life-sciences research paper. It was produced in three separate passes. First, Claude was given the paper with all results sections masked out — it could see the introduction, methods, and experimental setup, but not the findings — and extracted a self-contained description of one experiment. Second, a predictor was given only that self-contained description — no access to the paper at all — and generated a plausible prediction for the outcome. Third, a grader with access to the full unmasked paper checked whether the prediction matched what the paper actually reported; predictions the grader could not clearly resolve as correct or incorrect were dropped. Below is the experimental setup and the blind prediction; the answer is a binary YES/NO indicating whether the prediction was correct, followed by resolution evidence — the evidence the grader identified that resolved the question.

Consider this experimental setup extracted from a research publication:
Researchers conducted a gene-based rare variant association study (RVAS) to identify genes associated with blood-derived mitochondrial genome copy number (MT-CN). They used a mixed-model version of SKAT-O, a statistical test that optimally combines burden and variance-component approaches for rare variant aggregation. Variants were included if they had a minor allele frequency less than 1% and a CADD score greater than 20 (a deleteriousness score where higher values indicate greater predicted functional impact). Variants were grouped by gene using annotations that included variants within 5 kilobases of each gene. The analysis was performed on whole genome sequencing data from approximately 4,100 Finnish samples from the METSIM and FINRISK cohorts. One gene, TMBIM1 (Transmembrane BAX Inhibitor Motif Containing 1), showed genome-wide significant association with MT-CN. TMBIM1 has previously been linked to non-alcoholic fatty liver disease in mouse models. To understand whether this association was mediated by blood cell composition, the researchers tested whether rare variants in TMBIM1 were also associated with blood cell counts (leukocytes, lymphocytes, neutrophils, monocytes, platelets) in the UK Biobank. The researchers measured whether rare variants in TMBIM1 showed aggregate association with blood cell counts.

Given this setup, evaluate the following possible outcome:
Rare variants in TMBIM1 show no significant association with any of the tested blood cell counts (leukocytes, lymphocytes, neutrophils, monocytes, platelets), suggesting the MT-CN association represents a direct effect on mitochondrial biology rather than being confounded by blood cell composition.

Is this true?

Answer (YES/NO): YES